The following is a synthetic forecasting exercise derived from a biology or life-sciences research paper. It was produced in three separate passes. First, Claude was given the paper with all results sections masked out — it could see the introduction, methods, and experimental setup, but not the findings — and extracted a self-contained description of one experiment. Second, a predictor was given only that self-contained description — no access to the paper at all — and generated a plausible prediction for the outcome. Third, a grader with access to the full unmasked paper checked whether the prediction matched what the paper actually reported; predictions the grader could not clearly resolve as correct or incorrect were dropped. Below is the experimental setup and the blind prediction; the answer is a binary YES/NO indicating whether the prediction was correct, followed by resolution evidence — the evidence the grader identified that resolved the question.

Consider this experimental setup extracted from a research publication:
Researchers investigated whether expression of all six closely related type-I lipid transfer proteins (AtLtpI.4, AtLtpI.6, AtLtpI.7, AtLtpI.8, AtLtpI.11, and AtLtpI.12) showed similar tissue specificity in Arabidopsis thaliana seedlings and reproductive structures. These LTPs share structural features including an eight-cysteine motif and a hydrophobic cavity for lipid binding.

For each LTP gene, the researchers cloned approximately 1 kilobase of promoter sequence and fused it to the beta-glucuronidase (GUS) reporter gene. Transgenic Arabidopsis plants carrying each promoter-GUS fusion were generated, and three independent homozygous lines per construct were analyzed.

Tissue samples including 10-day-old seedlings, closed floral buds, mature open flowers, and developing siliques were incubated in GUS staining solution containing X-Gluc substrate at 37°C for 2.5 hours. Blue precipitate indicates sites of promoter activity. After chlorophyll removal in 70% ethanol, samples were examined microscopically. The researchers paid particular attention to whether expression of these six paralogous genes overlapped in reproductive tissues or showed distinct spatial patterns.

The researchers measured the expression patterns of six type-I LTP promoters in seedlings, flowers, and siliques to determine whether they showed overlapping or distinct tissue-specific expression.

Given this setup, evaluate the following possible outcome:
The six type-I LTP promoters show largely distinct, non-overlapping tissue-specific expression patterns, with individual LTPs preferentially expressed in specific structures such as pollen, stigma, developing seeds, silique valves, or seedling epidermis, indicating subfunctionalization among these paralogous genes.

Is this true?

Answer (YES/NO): NO